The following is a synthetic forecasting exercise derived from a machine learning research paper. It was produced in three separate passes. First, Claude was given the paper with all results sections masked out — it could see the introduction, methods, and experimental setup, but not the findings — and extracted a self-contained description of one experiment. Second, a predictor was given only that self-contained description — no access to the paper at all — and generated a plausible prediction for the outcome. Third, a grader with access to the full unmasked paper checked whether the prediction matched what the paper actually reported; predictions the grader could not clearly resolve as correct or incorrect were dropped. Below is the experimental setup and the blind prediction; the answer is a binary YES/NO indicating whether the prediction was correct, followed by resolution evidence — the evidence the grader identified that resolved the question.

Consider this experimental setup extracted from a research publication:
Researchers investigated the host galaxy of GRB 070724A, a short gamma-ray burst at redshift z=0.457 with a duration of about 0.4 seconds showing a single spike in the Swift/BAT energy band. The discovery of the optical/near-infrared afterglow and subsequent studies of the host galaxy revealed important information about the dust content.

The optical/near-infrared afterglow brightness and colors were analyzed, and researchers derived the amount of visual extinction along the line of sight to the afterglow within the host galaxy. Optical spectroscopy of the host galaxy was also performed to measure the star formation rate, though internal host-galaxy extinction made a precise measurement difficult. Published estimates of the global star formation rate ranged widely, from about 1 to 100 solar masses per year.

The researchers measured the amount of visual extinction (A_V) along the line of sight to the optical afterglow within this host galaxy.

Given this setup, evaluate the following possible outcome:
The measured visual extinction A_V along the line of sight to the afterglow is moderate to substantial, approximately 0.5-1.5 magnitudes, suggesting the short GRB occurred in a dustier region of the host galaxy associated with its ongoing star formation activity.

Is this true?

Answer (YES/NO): NO